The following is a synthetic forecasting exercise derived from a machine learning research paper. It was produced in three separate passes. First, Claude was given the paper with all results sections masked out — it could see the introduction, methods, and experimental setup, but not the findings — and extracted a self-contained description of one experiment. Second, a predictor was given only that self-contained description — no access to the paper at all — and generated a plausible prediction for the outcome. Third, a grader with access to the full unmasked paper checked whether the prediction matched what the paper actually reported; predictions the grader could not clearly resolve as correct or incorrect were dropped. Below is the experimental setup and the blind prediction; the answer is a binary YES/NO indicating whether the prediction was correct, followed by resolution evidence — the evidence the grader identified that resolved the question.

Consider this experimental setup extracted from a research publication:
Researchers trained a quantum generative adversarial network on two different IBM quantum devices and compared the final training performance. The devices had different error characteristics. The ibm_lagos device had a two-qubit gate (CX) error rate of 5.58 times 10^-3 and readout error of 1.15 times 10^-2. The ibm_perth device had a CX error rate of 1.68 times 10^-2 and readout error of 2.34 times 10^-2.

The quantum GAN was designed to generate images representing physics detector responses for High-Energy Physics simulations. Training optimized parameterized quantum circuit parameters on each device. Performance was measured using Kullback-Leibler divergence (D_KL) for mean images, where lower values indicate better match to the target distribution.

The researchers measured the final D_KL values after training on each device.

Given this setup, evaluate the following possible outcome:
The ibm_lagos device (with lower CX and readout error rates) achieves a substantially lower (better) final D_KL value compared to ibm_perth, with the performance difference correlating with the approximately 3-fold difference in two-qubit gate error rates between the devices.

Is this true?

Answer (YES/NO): NO